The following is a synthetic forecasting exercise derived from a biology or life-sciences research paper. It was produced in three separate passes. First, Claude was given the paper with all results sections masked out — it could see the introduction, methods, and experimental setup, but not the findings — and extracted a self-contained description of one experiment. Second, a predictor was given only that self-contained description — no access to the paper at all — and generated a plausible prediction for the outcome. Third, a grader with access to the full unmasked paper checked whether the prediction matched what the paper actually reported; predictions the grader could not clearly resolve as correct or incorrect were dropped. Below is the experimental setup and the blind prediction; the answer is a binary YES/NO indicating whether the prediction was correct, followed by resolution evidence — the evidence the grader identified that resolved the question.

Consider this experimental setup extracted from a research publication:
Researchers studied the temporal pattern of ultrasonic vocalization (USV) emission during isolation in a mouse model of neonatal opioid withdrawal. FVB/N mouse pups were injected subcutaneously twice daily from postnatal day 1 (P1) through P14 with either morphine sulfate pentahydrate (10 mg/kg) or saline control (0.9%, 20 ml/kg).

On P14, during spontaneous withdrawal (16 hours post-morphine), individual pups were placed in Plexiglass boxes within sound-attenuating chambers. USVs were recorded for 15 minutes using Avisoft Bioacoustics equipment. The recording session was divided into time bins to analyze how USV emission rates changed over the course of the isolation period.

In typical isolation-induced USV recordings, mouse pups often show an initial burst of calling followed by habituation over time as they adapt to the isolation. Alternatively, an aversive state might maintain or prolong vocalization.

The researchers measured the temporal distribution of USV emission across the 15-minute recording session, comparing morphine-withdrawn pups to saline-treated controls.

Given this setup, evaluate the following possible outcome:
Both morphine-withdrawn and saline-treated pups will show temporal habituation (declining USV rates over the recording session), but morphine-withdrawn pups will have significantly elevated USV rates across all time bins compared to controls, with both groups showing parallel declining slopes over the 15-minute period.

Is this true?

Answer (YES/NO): NO